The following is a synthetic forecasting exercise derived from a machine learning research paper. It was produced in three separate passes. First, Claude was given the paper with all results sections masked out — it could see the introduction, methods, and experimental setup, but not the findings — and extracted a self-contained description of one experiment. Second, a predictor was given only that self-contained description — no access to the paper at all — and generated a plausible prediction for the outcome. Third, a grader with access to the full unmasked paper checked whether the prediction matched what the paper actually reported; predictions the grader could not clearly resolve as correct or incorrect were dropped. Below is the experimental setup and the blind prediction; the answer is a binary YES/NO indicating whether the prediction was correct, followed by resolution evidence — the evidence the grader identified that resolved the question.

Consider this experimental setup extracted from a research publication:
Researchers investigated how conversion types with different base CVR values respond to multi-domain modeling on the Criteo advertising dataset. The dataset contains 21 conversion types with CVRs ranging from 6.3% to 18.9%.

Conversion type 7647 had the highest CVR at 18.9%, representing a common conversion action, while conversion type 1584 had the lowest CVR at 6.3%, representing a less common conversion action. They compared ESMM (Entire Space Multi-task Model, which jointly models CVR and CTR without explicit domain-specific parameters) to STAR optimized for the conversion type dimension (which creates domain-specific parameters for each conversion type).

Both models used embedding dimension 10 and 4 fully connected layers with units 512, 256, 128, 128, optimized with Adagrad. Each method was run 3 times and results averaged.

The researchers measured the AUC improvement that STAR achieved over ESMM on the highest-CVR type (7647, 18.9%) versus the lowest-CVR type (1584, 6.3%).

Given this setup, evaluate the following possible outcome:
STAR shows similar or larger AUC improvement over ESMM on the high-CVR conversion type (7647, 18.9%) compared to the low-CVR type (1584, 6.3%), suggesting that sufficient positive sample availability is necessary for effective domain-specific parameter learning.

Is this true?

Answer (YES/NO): YES